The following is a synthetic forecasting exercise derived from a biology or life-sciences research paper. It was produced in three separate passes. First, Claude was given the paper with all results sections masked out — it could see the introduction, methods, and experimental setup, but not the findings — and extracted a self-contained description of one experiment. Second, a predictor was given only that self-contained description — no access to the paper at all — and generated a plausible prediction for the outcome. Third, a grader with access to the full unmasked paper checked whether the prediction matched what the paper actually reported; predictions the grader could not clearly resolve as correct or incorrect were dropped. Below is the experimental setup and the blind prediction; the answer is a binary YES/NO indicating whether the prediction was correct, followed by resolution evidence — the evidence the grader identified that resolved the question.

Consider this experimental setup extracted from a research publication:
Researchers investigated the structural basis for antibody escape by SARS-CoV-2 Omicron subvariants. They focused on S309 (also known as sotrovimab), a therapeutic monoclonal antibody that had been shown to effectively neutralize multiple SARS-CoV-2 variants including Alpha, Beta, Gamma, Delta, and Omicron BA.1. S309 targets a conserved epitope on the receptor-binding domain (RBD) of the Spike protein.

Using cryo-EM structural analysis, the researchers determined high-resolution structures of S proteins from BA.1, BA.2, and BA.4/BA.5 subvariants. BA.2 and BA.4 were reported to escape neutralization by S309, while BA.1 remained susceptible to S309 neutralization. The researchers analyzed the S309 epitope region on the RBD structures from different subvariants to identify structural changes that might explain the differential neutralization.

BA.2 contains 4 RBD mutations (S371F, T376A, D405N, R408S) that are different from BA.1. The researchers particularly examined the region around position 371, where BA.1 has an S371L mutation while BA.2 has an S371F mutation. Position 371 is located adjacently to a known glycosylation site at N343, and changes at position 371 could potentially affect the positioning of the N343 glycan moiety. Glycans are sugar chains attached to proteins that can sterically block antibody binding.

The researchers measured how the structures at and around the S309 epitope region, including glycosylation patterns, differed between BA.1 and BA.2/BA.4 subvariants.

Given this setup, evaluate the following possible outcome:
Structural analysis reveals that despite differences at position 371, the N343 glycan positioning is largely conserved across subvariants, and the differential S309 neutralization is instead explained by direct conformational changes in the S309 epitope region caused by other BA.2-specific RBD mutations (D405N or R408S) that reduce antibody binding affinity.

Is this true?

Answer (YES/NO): NO